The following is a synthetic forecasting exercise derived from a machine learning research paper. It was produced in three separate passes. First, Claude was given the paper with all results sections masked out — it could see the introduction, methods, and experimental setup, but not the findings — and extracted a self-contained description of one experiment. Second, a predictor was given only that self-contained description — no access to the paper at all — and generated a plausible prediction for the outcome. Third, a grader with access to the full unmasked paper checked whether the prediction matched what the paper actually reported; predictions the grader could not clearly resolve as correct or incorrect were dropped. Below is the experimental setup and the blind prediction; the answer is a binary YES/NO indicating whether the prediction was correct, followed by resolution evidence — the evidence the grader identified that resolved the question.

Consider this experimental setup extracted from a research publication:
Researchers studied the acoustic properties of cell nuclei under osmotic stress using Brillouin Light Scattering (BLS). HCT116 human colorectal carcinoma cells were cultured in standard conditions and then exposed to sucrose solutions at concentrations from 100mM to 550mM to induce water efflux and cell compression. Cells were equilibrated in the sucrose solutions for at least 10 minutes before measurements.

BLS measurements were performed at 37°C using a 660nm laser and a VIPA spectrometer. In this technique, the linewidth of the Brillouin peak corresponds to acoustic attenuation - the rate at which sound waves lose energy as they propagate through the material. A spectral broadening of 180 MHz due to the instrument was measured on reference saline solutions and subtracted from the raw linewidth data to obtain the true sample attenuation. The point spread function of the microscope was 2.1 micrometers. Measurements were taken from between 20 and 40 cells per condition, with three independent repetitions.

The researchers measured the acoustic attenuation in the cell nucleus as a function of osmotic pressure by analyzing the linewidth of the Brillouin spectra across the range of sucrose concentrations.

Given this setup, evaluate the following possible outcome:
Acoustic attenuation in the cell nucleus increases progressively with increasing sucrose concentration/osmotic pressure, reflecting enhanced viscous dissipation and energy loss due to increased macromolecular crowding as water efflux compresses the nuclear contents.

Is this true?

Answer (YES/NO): YES